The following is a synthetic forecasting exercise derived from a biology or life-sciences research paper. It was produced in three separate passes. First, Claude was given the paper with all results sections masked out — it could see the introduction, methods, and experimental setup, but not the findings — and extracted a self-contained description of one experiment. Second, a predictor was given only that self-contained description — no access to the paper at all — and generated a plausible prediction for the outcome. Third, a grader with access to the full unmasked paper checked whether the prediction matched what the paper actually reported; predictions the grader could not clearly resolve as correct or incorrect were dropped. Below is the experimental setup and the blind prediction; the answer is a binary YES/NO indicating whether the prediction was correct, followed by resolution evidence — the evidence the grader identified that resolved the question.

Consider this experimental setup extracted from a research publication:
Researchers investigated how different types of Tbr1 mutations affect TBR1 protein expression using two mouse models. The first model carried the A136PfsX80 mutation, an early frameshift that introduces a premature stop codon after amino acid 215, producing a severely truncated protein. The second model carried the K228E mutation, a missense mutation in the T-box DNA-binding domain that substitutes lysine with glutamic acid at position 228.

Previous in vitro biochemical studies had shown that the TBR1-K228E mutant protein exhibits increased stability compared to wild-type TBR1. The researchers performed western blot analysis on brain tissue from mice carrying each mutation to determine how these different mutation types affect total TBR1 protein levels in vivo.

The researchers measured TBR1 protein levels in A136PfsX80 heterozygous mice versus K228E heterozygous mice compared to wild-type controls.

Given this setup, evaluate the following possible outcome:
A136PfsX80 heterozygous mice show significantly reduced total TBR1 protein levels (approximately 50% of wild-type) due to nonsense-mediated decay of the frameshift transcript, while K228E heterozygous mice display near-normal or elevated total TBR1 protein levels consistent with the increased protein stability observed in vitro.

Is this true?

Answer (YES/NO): NO